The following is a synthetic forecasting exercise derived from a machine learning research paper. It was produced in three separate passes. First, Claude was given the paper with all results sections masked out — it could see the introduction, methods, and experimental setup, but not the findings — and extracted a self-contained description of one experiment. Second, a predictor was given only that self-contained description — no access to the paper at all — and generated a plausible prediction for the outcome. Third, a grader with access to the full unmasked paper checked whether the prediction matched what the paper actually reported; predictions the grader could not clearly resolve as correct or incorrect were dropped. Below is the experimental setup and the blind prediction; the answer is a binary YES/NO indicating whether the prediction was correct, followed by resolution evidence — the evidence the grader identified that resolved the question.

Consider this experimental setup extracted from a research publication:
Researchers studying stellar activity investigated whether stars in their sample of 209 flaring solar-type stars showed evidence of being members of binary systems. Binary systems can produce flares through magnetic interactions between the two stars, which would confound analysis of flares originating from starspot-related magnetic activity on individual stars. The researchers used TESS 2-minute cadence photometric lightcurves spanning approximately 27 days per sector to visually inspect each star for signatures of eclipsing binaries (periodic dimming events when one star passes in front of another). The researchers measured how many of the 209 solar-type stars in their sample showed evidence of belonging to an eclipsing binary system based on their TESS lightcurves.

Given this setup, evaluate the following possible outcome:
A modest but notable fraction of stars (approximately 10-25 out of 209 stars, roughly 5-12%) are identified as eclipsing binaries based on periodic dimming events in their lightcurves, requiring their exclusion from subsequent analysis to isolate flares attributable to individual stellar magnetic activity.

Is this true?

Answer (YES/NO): NO